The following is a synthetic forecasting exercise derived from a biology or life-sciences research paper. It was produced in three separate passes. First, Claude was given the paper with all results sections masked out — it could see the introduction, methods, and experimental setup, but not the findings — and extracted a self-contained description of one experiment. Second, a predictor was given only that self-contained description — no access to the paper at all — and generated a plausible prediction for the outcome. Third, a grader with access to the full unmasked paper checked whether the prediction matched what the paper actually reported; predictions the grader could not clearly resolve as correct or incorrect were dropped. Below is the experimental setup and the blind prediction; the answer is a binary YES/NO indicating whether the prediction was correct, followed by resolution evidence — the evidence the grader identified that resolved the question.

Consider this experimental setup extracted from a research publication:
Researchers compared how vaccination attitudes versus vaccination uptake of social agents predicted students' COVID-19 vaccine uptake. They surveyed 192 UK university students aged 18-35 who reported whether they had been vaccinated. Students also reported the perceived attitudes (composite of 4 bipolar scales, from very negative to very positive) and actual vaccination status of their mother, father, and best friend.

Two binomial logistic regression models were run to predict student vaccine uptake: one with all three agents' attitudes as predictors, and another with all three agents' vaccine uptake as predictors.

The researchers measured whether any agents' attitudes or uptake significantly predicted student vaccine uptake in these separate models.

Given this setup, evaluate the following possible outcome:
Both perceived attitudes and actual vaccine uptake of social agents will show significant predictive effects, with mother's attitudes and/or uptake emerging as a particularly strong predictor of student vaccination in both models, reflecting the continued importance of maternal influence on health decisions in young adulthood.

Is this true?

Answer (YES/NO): NO